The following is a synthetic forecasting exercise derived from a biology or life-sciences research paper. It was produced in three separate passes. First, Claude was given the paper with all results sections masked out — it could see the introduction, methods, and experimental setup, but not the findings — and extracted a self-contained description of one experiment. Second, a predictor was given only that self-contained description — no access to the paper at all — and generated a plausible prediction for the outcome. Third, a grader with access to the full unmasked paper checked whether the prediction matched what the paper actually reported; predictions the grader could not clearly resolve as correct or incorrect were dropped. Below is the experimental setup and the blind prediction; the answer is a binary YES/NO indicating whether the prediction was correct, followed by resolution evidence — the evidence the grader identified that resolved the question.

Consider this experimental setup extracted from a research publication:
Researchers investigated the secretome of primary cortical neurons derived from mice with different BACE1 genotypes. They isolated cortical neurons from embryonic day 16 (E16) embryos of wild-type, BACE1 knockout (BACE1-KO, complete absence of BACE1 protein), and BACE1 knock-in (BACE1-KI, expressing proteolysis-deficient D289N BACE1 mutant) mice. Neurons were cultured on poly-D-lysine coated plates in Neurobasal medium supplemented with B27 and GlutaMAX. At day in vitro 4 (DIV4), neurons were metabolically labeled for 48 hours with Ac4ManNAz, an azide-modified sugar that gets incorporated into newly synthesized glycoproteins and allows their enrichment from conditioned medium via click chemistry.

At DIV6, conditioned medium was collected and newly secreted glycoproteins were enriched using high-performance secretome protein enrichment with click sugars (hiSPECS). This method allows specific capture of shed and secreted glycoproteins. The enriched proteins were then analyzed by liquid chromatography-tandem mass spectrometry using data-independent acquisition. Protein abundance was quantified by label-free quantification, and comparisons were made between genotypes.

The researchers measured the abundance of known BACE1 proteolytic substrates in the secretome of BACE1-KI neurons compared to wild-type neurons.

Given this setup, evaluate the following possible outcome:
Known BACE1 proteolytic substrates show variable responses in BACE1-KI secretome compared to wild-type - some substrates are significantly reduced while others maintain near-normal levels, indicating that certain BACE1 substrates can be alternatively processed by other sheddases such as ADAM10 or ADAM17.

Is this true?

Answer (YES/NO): NO